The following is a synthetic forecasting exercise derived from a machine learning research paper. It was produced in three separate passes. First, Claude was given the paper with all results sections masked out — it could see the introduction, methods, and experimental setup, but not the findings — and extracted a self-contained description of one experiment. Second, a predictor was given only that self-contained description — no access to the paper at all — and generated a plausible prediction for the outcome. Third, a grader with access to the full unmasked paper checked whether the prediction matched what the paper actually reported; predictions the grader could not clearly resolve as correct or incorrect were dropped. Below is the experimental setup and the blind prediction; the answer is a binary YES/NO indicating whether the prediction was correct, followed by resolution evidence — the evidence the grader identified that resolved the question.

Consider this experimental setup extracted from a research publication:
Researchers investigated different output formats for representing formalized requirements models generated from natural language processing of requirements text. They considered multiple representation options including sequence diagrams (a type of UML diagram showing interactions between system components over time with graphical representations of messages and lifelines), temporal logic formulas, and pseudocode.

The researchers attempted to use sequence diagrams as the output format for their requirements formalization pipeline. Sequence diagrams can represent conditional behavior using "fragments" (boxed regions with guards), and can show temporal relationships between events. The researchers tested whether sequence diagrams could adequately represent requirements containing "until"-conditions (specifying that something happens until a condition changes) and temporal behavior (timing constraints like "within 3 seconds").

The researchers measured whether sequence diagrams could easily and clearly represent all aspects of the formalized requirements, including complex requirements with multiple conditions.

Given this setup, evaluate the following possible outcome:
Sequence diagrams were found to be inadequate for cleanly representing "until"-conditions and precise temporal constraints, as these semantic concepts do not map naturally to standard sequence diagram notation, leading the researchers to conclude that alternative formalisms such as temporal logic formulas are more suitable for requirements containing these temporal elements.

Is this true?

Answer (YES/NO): NO